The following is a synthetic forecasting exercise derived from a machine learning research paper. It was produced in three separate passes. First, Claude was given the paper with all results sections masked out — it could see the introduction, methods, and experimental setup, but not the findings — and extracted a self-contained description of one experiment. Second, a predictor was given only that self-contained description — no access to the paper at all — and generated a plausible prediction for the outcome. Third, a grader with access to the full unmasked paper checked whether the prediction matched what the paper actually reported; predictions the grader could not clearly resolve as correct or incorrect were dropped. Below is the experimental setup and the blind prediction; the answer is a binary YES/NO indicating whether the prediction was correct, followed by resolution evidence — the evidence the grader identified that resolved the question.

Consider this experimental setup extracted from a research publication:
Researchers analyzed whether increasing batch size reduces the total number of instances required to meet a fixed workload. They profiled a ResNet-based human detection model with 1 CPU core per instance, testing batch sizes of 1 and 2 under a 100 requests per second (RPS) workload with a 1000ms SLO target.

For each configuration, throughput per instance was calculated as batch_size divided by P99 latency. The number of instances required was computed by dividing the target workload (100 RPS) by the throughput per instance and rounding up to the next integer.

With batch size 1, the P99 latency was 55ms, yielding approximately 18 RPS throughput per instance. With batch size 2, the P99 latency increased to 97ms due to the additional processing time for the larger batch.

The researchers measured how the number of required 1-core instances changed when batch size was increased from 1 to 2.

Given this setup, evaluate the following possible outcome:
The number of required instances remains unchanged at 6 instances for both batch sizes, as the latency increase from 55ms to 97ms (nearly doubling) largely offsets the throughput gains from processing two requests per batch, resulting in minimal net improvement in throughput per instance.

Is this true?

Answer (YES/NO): NO